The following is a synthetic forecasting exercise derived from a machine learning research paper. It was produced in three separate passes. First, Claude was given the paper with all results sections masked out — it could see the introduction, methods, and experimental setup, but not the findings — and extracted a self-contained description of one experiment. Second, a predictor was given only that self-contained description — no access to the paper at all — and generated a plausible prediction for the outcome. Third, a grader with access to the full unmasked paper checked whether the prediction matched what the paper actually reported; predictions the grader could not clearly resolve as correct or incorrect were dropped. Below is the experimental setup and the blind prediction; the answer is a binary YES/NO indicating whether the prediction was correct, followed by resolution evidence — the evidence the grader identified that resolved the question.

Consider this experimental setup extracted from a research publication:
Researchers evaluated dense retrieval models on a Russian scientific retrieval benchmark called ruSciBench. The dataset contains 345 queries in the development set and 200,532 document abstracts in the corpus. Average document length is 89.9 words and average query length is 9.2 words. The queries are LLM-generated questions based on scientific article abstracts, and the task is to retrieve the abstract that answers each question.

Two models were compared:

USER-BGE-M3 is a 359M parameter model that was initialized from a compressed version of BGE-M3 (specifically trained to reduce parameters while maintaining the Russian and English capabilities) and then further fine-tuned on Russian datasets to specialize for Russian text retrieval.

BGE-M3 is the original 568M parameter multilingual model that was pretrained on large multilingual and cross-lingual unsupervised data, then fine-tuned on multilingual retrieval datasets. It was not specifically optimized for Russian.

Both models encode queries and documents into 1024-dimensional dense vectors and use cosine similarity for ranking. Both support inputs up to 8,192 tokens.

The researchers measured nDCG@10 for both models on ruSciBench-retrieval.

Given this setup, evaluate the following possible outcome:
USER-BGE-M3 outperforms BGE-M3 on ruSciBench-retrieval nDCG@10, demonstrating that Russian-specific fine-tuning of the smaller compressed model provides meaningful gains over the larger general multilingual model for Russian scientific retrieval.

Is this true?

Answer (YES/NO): NO